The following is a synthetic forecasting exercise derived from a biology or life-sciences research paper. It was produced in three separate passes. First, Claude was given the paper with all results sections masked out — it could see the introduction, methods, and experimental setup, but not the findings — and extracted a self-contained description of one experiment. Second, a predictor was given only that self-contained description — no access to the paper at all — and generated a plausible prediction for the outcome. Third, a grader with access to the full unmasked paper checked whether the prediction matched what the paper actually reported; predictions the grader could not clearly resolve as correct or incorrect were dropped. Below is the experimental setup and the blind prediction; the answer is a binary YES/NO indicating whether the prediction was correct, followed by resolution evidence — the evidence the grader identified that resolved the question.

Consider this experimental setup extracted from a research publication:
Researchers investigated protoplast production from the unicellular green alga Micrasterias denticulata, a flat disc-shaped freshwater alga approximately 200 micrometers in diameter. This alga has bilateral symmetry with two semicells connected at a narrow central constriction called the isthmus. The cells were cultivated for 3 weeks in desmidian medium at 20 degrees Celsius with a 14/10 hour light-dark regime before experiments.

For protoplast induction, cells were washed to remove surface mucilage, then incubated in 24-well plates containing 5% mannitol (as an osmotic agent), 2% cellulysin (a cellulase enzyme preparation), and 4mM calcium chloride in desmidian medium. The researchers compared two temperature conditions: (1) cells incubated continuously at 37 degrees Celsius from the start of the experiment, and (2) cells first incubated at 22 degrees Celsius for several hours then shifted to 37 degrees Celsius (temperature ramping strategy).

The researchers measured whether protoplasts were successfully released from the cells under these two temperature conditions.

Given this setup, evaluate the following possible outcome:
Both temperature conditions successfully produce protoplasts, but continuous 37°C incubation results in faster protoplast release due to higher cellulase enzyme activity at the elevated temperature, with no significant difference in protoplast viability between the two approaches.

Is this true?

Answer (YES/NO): NO